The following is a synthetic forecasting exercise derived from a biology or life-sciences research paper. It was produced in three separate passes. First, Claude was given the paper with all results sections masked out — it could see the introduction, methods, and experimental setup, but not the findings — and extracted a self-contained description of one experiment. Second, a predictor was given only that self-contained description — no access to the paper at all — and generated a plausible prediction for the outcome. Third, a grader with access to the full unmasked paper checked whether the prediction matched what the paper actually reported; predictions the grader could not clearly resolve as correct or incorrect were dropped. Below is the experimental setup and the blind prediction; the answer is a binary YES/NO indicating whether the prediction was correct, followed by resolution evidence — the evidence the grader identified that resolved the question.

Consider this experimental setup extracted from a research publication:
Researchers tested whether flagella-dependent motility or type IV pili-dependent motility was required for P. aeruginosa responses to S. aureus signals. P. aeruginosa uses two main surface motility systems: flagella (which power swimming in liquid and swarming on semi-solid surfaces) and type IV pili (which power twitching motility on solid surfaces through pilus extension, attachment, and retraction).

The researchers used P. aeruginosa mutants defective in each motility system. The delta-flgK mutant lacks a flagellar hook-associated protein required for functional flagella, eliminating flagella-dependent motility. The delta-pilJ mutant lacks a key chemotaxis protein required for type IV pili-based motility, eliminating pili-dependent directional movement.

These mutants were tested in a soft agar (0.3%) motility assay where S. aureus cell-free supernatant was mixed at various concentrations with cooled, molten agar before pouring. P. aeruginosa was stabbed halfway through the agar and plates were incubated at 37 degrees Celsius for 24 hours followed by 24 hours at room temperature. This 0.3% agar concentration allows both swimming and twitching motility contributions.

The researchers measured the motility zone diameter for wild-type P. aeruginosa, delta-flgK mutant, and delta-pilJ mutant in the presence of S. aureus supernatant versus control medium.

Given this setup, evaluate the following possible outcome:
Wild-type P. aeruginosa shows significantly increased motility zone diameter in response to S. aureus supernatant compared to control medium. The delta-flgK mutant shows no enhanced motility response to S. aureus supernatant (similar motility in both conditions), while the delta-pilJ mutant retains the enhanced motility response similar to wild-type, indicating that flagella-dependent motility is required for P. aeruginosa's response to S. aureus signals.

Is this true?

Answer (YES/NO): NO